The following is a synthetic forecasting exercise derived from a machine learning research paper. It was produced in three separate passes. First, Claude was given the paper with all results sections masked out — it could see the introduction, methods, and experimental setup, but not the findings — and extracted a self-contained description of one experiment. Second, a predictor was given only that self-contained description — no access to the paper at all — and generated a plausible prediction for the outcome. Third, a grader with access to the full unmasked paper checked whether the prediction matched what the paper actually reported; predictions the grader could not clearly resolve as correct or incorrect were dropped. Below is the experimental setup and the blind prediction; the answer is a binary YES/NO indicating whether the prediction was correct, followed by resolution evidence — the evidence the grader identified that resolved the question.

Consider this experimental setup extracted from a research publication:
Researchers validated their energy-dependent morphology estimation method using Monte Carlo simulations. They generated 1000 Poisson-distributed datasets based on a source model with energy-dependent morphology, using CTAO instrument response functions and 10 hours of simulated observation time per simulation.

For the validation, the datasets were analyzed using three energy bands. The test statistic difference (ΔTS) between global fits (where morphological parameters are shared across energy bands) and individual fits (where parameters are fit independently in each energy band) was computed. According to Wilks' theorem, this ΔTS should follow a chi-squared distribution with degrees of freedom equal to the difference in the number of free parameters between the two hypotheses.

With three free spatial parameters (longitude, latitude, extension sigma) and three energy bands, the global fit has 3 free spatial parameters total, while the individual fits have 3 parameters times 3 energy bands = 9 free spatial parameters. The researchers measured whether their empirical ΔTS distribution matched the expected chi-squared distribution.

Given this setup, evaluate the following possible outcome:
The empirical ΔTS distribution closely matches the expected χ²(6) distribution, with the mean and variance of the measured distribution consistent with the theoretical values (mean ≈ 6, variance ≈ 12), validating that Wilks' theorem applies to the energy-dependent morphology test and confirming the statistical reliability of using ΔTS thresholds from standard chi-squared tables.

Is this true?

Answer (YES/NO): YES